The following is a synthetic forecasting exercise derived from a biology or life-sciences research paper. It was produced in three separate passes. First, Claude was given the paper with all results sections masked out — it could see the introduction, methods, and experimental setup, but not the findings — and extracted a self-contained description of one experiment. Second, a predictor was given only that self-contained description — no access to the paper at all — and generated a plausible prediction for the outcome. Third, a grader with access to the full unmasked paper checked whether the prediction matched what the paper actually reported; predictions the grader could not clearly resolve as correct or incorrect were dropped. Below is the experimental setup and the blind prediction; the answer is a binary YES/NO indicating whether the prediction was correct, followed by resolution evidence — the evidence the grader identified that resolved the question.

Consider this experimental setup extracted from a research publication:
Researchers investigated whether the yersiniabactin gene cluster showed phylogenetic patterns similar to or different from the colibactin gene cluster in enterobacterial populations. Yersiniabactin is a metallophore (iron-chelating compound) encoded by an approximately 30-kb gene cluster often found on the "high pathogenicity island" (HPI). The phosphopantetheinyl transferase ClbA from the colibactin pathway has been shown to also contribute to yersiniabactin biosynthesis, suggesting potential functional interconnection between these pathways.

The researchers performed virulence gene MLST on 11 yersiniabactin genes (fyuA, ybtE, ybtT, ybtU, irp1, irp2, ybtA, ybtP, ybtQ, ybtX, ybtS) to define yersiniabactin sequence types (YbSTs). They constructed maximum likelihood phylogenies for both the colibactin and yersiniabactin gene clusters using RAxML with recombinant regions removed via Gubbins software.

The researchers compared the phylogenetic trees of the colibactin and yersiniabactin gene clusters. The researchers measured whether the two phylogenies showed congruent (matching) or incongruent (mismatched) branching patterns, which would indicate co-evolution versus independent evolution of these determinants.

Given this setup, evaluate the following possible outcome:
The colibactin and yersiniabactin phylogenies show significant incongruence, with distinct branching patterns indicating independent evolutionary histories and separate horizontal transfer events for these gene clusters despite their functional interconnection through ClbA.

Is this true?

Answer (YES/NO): NO